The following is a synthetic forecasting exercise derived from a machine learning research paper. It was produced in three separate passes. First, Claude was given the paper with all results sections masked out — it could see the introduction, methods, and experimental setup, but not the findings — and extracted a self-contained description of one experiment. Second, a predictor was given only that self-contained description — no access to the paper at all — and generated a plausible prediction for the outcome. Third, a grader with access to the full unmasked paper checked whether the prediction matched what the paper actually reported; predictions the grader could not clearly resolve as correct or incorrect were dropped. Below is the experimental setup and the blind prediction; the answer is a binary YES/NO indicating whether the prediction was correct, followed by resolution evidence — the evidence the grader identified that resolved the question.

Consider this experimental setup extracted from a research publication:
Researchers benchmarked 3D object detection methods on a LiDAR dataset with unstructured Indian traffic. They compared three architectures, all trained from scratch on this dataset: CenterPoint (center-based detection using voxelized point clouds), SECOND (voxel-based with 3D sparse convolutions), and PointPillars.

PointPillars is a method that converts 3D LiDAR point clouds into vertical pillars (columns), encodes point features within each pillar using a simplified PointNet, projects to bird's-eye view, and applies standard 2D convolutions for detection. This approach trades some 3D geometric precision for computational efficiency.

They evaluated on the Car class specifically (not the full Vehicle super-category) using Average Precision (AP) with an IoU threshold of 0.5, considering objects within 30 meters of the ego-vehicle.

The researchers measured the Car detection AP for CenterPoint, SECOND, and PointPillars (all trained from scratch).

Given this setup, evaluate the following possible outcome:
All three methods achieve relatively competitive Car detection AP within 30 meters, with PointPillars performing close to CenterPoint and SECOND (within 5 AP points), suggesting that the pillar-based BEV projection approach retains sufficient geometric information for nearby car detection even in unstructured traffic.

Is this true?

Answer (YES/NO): YES